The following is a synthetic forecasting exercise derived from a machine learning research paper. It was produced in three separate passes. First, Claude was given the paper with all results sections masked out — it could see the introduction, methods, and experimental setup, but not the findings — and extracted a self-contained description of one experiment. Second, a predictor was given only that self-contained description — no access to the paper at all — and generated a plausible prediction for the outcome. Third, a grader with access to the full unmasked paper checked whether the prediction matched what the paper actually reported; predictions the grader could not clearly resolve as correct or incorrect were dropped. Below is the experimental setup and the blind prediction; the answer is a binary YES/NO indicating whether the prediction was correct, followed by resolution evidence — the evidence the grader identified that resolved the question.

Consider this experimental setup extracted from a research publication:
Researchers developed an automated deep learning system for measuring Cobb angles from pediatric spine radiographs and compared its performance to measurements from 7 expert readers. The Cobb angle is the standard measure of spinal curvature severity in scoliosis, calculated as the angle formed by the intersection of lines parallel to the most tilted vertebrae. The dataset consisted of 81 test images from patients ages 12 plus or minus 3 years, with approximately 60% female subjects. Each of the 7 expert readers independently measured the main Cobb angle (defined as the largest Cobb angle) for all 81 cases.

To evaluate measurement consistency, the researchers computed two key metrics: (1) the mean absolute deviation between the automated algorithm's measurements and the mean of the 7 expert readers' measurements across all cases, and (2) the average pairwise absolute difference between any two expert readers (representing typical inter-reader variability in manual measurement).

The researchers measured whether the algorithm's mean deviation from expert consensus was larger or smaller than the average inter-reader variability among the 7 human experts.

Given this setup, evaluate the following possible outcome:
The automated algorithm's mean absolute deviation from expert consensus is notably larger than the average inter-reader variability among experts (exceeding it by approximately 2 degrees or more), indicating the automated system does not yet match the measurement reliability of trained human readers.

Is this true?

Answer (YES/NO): NO